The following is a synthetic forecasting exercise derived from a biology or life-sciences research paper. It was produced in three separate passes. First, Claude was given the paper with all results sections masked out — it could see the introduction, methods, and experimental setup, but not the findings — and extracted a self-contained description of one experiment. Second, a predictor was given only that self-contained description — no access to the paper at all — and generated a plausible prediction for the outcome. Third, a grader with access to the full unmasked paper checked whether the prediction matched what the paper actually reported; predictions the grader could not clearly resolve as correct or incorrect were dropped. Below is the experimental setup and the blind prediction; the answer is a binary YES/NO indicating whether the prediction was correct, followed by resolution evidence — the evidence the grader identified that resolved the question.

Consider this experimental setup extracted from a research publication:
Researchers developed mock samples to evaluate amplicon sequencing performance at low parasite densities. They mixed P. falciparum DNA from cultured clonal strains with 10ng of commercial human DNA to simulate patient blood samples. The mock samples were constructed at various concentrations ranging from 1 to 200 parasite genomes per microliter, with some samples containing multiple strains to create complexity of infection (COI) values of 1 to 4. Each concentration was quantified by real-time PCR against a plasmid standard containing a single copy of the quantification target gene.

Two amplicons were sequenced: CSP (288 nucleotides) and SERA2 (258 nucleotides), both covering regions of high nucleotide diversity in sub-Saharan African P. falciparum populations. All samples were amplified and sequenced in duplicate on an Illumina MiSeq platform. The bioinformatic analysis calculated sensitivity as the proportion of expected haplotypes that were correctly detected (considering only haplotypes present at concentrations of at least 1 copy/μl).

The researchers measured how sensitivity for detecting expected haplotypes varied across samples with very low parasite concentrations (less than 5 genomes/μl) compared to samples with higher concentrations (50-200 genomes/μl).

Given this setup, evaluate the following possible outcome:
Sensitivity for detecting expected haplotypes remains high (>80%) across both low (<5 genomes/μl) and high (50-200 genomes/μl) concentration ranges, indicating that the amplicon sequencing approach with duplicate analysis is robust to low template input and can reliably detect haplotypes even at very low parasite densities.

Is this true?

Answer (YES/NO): NO